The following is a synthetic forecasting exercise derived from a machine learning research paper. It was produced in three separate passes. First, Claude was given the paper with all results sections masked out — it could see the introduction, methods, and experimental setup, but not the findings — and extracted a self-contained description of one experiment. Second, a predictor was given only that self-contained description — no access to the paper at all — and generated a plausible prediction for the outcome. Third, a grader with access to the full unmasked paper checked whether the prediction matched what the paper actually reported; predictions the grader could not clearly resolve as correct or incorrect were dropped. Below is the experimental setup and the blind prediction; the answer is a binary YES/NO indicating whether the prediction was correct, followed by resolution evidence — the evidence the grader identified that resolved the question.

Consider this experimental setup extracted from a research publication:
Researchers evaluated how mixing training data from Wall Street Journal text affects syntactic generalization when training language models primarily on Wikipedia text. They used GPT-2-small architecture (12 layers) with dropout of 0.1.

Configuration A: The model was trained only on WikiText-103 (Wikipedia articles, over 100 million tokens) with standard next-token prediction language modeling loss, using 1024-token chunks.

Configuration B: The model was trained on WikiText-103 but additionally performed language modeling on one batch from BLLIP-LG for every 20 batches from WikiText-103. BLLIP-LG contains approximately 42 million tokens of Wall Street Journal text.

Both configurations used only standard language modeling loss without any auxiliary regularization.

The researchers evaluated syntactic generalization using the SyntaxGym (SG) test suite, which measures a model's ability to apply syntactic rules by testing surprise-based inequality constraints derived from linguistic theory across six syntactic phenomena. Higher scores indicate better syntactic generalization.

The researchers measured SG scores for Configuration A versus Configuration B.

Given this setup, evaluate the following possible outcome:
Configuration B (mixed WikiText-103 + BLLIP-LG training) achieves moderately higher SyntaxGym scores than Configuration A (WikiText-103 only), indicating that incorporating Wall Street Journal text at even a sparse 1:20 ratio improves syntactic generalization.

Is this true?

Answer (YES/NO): NO